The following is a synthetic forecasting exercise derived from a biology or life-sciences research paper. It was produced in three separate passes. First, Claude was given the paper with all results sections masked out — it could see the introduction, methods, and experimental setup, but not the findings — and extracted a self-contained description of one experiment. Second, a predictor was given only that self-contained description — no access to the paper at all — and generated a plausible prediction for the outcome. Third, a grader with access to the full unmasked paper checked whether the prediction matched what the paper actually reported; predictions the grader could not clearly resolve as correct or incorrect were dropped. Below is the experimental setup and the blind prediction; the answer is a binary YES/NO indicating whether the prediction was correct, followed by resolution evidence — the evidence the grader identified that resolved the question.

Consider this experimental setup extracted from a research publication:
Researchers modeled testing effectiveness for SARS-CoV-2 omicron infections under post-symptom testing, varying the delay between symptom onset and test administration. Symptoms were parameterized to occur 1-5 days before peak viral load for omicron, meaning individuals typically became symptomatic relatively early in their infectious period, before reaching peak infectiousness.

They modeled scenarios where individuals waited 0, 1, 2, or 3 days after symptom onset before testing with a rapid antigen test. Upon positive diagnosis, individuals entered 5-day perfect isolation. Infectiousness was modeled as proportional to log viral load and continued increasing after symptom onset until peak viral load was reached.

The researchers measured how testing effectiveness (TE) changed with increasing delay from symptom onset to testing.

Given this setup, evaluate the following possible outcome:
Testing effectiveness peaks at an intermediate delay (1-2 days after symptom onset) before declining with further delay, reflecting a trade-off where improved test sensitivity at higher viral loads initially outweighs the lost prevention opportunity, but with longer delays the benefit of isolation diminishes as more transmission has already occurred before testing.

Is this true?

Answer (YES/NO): YES